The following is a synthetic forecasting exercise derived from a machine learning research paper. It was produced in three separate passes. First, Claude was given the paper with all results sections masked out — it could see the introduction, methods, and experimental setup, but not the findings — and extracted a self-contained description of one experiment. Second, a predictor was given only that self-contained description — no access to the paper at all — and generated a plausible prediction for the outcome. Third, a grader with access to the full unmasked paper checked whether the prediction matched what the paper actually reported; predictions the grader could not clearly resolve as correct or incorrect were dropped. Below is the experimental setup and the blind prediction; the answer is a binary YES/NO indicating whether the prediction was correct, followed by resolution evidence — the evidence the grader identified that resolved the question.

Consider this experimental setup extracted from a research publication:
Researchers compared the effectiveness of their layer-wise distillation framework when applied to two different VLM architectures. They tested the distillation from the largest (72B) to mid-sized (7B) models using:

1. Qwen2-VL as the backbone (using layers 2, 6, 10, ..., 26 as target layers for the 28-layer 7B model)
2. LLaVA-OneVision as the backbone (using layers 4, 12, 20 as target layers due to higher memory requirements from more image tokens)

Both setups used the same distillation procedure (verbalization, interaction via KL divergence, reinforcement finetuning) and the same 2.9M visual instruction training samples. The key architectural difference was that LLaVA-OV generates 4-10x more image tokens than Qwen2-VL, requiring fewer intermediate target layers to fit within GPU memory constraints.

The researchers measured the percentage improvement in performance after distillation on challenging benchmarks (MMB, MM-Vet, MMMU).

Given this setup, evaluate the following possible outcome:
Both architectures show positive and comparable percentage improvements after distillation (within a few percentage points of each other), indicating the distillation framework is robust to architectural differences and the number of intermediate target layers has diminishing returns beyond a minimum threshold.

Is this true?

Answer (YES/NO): NO